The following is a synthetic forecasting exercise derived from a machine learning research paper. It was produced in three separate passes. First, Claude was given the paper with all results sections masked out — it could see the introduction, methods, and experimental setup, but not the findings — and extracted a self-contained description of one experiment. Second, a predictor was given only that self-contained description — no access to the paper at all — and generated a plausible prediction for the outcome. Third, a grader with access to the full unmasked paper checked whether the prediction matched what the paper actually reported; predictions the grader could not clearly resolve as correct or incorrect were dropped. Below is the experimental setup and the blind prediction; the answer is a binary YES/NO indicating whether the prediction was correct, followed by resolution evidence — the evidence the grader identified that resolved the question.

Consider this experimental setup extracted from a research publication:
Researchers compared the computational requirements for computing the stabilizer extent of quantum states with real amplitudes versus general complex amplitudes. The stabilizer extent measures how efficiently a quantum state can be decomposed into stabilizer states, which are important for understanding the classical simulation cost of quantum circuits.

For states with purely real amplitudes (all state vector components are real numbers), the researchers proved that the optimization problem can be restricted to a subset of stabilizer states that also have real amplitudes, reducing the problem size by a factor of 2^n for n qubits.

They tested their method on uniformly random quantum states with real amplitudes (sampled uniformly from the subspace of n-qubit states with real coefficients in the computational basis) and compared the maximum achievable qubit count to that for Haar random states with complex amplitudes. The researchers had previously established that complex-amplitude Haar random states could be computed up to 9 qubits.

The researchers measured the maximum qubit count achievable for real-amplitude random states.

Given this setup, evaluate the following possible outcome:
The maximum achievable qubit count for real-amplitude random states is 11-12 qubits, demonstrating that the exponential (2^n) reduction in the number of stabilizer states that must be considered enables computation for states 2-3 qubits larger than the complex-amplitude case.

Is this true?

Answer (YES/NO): NO